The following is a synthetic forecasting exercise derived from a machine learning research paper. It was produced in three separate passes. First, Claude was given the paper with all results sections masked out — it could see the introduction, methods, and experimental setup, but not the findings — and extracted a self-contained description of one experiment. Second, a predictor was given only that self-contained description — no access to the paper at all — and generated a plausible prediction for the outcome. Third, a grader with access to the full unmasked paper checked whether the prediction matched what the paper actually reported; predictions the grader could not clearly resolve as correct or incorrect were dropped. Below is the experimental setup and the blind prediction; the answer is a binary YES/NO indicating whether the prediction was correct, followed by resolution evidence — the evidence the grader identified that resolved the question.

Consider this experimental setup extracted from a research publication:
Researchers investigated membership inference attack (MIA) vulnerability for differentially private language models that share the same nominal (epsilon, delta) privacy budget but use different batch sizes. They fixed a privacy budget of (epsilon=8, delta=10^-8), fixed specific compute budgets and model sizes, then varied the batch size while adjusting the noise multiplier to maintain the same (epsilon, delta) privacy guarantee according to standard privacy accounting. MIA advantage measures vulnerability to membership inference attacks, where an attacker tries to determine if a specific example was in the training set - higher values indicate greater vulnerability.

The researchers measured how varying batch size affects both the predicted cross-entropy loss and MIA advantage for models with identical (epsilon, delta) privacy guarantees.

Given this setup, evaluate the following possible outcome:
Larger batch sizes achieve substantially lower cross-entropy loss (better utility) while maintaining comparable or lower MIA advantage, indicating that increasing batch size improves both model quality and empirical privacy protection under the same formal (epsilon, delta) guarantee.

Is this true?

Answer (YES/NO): NO